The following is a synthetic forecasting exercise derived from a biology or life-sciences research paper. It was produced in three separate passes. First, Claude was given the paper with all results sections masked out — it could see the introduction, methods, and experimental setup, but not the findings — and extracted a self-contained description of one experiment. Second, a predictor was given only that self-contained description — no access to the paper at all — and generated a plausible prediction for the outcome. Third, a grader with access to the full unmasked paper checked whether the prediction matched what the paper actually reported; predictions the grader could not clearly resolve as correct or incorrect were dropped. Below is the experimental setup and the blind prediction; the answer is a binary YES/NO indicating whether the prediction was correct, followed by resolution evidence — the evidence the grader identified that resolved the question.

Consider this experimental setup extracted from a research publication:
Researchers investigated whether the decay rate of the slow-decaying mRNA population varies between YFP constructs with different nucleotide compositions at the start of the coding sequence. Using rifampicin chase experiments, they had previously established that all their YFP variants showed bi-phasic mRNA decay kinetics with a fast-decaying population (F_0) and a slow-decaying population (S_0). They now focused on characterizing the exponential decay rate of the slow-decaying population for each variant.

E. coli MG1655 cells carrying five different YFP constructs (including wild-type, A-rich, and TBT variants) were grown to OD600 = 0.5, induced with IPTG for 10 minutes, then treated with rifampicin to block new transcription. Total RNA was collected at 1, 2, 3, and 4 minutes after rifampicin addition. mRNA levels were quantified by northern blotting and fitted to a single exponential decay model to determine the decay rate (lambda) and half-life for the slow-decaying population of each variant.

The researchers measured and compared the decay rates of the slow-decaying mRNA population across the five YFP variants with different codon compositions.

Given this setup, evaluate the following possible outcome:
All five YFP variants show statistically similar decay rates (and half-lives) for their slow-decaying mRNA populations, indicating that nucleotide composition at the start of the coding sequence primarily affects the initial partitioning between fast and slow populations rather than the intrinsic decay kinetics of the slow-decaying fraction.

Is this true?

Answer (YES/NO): NO